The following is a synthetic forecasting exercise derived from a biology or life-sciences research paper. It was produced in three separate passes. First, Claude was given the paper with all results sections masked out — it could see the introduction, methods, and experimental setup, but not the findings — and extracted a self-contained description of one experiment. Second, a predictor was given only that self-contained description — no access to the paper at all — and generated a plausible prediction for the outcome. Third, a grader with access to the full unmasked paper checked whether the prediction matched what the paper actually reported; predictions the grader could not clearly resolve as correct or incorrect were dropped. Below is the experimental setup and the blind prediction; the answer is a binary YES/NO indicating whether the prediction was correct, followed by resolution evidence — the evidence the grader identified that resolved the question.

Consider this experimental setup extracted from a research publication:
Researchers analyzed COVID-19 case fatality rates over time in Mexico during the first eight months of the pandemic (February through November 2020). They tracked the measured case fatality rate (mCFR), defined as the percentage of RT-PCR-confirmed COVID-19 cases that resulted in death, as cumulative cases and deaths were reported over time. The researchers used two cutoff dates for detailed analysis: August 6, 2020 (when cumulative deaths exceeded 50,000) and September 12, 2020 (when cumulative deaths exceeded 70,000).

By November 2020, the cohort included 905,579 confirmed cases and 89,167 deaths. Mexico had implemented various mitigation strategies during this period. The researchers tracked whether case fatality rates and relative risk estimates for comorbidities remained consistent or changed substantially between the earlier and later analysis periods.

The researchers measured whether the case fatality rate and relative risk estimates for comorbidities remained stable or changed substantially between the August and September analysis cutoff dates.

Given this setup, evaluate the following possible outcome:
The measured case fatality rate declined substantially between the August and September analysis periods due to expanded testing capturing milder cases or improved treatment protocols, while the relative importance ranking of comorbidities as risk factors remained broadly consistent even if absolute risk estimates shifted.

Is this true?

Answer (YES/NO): NO